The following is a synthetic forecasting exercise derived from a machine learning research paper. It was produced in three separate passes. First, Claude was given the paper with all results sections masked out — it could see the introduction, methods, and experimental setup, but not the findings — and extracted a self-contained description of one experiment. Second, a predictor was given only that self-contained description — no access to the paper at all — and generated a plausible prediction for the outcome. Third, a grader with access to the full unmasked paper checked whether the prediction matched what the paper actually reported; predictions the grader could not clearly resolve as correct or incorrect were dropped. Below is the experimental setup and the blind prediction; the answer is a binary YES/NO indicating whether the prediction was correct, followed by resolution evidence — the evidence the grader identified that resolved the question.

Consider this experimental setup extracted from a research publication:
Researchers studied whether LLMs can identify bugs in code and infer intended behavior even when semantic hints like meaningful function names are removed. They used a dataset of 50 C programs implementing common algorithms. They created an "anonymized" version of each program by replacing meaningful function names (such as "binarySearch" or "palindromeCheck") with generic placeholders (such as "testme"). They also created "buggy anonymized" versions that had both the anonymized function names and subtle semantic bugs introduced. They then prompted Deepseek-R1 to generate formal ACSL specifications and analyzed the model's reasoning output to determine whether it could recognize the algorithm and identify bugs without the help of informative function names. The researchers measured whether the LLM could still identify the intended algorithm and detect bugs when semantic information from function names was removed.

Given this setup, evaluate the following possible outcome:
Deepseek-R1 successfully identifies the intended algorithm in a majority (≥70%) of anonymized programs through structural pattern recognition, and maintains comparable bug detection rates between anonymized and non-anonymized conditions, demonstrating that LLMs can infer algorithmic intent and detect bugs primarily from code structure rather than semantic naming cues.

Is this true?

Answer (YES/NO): YES